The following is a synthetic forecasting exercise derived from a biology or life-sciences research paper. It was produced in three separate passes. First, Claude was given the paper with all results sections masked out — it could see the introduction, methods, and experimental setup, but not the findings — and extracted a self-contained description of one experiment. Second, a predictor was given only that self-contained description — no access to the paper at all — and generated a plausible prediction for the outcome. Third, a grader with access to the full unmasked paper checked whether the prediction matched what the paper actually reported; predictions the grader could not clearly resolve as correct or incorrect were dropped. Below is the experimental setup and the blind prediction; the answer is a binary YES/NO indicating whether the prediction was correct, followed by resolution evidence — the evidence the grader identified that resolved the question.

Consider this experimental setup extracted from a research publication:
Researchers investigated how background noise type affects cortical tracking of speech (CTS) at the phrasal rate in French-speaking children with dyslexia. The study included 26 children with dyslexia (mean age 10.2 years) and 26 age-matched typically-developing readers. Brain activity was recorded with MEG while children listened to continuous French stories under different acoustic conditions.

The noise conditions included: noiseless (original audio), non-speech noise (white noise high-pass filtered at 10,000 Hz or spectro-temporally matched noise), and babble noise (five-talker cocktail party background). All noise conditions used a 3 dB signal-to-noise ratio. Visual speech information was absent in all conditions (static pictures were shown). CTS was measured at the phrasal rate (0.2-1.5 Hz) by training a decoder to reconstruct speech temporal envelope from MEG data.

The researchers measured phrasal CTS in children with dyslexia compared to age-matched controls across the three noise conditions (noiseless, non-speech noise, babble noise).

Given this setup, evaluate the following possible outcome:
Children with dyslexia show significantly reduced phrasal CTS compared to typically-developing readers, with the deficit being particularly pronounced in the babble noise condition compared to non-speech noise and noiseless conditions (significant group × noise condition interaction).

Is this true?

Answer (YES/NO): YES